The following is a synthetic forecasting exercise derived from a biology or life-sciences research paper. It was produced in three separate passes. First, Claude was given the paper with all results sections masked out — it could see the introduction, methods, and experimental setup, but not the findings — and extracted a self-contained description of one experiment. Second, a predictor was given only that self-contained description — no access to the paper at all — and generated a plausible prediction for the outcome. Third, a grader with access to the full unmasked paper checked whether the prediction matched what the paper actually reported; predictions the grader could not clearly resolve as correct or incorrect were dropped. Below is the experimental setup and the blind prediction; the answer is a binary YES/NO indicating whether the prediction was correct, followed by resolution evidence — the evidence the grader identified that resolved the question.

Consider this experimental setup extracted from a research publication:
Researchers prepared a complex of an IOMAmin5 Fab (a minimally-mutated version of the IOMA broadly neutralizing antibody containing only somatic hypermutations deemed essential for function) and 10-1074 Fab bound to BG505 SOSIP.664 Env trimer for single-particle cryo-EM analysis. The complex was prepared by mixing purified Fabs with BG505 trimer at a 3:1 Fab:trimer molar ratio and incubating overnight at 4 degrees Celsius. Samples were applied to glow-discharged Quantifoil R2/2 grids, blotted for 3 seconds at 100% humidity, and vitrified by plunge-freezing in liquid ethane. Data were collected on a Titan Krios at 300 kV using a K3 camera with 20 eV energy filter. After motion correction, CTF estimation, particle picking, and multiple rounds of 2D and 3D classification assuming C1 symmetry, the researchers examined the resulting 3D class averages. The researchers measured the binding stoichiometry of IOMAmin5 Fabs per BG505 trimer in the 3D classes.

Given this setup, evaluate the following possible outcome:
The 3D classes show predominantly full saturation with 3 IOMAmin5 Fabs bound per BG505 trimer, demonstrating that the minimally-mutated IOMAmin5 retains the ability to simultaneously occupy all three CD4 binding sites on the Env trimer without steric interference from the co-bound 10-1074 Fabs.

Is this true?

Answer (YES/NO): NO